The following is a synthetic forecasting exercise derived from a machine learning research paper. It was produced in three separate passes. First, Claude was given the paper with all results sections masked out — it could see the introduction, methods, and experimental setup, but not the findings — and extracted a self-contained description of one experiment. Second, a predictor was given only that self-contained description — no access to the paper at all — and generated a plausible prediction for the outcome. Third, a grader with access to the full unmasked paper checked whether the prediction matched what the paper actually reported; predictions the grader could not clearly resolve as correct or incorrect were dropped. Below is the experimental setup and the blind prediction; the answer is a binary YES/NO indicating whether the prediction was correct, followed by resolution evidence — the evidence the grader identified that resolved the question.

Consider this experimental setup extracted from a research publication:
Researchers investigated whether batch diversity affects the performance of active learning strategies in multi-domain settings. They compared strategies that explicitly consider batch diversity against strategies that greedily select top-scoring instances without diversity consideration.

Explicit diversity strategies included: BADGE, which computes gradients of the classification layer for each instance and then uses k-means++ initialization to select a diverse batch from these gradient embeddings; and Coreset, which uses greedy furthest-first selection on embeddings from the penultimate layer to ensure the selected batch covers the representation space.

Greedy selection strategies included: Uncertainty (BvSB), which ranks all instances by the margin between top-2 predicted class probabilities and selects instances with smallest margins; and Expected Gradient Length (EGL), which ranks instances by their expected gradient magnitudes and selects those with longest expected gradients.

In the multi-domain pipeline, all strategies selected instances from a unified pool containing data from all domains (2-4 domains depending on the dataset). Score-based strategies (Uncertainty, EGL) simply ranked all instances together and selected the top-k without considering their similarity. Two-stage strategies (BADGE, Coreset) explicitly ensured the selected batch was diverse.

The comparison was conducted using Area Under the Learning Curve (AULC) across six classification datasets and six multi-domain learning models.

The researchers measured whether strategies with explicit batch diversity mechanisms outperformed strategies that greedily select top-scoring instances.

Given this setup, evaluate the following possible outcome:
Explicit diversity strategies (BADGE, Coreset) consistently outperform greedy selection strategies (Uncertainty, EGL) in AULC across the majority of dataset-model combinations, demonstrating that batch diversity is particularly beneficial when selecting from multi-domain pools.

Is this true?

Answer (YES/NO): NO